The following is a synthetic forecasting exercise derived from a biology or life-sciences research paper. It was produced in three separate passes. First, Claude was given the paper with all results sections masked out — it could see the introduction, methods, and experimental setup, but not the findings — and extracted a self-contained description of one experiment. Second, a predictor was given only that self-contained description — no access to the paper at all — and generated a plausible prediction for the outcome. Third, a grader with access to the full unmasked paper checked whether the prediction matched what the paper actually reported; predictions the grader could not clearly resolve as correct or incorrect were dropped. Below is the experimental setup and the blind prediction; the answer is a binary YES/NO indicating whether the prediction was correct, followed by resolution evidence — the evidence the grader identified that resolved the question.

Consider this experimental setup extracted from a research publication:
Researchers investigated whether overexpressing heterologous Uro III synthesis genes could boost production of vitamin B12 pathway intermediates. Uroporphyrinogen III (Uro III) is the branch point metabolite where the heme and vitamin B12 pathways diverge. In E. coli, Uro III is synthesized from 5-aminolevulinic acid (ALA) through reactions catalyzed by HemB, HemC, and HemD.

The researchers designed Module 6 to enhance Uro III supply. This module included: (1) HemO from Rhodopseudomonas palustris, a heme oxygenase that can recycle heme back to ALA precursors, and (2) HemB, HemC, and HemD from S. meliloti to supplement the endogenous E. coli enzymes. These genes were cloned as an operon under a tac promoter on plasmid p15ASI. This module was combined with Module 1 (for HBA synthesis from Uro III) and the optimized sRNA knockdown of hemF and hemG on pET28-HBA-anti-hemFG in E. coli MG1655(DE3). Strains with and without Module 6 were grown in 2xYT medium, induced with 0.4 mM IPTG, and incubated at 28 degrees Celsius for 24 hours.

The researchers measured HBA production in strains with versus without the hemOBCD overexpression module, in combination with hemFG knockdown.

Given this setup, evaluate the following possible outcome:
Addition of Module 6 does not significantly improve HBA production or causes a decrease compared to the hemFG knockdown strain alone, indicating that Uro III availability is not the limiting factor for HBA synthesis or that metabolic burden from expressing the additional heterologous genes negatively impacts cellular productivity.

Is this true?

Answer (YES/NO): NO